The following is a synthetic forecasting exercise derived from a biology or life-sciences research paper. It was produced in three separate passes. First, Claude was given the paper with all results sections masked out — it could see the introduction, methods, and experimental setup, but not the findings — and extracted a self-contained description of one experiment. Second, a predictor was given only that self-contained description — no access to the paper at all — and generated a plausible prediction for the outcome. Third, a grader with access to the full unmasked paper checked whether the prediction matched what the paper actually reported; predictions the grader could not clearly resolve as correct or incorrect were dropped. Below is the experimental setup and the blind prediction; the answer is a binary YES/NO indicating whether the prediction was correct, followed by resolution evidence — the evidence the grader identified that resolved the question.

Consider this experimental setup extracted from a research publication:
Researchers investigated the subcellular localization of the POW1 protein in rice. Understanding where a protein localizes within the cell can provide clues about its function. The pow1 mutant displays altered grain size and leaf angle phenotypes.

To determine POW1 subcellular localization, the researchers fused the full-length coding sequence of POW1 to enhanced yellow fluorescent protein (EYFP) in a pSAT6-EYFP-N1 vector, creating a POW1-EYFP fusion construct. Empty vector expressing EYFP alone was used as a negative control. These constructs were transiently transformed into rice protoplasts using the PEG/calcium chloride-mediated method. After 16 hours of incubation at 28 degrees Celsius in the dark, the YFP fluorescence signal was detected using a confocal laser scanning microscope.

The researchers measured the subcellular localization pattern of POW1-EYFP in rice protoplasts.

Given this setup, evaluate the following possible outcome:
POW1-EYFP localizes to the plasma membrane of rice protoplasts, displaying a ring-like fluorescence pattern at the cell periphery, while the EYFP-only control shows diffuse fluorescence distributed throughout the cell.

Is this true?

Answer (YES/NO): NO